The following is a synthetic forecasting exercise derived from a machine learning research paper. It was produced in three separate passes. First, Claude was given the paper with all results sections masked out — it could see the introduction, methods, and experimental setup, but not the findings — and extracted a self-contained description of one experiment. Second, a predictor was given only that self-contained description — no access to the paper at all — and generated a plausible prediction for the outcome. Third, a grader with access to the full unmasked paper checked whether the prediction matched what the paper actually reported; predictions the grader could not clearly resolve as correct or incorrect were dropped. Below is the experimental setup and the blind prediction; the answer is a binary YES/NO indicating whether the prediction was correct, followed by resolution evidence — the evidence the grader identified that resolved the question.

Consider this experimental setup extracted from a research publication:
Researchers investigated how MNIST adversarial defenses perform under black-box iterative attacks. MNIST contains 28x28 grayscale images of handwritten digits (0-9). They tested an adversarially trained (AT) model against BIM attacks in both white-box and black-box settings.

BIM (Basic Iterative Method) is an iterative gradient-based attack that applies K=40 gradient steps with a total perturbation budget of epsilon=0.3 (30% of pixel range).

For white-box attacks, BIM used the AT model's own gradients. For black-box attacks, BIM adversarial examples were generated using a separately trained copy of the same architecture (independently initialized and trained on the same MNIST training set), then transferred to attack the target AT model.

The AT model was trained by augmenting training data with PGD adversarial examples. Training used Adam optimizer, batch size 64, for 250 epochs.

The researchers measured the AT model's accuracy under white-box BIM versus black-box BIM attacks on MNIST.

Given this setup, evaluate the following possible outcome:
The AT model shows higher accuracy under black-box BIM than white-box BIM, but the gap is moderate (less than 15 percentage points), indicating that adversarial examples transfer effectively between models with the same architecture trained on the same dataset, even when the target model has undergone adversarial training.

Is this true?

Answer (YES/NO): YES